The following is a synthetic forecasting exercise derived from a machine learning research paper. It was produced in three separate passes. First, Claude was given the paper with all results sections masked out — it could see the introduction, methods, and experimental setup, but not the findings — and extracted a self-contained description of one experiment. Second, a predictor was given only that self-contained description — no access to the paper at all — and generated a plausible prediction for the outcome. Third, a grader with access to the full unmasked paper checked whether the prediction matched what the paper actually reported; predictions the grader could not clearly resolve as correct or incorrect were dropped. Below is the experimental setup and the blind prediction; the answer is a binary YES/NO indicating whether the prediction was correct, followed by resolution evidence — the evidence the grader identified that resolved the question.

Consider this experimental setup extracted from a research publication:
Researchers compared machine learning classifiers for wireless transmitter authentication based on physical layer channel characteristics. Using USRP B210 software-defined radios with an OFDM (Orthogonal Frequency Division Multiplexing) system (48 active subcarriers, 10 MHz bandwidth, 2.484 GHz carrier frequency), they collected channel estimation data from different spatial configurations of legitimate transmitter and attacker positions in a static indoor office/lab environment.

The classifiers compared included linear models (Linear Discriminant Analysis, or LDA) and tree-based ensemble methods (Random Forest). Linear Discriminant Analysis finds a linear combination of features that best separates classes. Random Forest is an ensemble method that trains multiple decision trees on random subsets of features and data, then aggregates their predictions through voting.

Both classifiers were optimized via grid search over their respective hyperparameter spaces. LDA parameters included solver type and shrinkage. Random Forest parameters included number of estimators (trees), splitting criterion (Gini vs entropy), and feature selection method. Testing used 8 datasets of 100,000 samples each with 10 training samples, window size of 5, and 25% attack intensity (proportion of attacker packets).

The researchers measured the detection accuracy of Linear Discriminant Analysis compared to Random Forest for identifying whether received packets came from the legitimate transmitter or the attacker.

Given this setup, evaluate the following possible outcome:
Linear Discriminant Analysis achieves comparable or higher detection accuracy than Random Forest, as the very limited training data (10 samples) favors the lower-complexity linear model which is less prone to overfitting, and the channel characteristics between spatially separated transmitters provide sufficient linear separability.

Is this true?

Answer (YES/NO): YES